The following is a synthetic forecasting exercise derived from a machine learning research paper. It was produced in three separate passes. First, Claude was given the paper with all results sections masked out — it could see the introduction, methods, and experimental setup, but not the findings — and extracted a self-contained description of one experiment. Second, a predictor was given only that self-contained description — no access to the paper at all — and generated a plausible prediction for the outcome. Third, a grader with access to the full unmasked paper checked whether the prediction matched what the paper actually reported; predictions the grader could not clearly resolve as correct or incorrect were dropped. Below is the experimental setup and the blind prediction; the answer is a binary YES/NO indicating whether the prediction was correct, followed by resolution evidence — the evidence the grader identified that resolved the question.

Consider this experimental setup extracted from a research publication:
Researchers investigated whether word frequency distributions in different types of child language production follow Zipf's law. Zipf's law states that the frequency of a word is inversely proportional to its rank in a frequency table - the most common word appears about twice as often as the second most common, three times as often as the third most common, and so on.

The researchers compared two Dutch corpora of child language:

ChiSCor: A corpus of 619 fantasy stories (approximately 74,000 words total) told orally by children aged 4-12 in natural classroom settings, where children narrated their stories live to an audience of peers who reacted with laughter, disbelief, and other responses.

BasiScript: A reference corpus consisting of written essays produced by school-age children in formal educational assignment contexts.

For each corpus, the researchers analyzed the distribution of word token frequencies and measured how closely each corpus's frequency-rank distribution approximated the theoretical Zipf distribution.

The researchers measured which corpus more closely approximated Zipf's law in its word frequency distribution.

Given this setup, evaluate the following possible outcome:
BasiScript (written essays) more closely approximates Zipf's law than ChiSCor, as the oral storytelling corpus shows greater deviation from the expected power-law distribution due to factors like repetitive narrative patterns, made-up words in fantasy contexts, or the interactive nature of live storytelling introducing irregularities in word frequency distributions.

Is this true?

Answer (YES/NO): NO